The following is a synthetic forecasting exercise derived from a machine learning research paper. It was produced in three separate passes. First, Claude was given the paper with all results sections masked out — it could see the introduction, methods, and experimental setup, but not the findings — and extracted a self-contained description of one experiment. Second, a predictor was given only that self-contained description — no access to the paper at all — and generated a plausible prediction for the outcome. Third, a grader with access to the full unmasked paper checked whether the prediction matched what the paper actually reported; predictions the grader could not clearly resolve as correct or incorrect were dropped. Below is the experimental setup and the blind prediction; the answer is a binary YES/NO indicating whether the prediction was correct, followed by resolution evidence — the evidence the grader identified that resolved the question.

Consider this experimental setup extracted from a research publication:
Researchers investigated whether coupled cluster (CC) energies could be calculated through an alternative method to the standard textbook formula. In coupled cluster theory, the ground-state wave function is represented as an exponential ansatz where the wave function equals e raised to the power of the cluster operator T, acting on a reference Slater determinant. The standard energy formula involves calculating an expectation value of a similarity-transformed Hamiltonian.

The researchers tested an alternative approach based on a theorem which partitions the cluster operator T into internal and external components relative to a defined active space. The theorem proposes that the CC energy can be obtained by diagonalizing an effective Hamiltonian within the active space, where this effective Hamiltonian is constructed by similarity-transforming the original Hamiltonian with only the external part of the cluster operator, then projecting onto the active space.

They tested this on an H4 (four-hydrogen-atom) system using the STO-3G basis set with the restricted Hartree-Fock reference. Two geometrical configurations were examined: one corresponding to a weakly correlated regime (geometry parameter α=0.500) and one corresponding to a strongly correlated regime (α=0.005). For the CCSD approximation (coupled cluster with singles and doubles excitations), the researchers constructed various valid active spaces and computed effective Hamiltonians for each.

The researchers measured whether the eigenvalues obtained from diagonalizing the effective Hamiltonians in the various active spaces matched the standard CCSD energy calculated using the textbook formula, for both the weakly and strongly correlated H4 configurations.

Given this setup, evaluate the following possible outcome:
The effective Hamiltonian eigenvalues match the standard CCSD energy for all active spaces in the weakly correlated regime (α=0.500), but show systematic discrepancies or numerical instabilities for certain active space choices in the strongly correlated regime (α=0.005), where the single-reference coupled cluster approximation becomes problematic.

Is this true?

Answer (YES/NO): NO